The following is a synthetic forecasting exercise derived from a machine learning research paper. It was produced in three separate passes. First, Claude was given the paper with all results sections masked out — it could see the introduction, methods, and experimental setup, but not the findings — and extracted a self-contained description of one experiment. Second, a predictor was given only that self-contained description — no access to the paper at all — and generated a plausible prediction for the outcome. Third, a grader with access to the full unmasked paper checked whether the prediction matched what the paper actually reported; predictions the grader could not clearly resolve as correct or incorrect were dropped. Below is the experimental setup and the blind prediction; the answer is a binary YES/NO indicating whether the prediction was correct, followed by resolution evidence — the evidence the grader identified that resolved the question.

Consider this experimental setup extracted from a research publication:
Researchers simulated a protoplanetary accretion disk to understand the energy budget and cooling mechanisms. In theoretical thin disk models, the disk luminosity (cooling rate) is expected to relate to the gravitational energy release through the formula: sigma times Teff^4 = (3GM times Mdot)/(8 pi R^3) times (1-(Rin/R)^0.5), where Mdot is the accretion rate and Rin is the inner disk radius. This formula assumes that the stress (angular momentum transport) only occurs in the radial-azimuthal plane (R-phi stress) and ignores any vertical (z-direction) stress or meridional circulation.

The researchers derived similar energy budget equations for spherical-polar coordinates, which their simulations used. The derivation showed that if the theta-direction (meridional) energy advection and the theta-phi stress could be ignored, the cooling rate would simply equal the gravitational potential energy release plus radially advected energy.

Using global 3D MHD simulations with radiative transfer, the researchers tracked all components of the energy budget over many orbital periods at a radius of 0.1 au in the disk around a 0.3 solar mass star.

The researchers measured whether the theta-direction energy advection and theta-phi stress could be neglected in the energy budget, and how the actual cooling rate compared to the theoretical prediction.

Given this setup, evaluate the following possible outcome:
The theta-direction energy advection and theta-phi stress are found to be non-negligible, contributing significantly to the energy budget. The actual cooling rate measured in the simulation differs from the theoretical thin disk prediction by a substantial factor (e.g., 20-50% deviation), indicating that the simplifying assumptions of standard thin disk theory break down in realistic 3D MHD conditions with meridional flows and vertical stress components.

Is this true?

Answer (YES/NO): YES